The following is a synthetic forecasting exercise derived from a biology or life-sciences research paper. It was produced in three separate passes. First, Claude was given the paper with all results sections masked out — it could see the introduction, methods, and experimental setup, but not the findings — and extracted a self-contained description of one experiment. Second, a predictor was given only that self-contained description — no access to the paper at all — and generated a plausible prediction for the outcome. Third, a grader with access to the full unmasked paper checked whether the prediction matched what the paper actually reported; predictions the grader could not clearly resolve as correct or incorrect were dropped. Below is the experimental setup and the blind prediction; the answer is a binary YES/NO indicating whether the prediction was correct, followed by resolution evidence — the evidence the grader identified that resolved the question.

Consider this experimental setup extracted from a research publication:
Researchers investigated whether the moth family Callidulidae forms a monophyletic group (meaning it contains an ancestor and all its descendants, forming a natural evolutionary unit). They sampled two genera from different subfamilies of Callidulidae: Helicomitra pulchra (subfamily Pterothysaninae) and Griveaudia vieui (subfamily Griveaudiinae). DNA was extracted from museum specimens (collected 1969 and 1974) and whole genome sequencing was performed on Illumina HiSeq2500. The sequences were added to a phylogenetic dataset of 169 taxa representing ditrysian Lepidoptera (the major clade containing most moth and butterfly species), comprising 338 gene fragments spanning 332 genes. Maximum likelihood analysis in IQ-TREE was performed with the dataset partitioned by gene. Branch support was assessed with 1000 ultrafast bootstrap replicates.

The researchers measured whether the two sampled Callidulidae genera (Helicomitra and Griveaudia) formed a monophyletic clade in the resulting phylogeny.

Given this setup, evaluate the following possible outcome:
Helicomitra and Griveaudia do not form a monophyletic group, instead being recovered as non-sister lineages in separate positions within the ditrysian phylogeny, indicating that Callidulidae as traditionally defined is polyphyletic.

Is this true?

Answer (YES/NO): NO